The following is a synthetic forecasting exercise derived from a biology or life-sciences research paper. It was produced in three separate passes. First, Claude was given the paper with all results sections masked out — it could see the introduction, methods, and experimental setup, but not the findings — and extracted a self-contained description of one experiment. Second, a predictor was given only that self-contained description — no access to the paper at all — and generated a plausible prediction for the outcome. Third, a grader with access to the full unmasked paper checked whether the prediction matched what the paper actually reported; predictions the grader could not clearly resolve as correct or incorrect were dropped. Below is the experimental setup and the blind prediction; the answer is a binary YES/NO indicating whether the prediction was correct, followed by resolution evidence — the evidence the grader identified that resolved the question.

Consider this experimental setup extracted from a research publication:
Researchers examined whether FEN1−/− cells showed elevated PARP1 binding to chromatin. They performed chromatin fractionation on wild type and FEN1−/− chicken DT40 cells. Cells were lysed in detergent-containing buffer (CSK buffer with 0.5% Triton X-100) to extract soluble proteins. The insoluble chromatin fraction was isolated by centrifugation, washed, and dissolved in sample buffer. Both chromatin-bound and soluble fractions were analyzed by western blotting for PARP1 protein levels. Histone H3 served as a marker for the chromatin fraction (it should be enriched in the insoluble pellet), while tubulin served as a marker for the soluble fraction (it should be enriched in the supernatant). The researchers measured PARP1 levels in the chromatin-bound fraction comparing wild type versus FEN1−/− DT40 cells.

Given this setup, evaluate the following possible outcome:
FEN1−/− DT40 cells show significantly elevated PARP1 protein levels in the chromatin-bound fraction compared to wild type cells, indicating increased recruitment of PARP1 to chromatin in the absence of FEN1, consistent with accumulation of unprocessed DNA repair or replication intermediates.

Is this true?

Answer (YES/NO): YES